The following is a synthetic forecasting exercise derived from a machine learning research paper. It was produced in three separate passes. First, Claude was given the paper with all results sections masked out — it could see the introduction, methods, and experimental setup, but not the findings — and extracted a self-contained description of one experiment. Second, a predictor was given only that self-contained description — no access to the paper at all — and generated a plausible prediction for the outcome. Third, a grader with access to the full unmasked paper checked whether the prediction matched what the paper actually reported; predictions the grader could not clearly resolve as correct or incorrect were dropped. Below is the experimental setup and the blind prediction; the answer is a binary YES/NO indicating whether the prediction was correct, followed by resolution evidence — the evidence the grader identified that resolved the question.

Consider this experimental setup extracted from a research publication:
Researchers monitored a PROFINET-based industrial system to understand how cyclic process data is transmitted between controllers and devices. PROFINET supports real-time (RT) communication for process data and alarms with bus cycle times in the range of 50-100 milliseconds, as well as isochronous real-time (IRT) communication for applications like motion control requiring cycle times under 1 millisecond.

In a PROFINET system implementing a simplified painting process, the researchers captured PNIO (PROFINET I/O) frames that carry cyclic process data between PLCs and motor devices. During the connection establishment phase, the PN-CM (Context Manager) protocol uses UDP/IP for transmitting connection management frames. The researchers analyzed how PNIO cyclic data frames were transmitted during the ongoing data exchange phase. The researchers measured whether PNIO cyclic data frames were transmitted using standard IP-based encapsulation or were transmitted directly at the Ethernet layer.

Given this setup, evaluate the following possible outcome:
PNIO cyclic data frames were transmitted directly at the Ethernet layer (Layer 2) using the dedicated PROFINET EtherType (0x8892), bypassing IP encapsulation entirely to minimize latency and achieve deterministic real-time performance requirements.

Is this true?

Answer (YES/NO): YES